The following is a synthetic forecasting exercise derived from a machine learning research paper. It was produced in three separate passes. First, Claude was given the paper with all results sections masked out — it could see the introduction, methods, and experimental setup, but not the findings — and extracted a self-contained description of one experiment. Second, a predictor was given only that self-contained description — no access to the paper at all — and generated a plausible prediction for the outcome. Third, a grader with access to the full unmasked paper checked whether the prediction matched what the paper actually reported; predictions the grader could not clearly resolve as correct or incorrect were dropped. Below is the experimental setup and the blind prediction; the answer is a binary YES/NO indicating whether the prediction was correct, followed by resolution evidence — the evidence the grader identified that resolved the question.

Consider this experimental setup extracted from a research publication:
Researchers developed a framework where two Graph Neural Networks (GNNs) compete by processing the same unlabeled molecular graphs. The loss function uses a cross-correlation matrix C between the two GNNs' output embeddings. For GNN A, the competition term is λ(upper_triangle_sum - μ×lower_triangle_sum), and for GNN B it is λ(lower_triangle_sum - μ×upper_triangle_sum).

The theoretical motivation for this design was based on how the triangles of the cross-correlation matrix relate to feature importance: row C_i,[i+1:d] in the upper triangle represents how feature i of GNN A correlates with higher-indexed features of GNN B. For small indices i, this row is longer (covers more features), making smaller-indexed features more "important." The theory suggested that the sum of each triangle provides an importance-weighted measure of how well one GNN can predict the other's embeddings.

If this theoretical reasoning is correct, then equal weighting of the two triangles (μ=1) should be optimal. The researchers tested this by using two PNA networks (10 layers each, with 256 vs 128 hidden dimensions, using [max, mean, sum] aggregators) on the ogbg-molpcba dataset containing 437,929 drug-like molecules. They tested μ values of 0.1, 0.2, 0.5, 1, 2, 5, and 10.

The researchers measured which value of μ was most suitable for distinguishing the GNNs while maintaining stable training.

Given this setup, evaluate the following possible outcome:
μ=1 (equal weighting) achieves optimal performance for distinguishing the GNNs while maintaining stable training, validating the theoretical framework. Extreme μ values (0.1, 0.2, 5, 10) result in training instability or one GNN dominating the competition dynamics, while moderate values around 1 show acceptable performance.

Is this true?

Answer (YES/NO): NO